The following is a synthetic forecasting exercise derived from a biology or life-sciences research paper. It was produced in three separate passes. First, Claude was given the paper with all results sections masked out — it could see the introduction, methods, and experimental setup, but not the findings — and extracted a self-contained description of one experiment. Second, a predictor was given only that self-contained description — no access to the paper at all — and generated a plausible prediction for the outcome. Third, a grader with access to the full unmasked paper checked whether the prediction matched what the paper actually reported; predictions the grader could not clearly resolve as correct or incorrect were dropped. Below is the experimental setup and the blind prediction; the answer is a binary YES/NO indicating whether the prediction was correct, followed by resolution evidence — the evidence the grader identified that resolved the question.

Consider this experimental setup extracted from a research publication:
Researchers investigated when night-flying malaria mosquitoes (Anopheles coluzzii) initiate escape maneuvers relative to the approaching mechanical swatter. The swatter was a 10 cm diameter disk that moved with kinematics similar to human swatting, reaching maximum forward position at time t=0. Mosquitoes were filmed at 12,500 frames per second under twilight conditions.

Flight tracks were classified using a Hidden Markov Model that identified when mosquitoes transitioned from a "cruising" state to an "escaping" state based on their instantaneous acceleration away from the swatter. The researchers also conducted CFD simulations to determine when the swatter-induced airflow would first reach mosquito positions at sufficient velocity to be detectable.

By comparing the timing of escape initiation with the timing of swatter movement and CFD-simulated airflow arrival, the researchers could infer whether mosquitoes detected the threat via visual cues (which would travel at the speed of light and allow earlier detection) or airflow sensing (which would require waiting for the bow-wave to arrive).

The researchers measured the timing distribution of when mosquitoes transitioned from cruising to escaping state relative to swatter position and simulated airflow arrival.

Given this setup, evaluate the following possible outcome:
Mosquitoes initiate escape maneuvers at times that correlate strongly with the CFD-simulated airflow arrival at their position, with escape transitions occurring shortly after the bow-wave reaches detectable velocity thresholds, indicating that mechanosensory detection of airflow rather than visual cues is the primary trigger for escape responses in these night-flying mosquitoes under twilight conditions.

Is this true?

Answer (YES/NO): NO